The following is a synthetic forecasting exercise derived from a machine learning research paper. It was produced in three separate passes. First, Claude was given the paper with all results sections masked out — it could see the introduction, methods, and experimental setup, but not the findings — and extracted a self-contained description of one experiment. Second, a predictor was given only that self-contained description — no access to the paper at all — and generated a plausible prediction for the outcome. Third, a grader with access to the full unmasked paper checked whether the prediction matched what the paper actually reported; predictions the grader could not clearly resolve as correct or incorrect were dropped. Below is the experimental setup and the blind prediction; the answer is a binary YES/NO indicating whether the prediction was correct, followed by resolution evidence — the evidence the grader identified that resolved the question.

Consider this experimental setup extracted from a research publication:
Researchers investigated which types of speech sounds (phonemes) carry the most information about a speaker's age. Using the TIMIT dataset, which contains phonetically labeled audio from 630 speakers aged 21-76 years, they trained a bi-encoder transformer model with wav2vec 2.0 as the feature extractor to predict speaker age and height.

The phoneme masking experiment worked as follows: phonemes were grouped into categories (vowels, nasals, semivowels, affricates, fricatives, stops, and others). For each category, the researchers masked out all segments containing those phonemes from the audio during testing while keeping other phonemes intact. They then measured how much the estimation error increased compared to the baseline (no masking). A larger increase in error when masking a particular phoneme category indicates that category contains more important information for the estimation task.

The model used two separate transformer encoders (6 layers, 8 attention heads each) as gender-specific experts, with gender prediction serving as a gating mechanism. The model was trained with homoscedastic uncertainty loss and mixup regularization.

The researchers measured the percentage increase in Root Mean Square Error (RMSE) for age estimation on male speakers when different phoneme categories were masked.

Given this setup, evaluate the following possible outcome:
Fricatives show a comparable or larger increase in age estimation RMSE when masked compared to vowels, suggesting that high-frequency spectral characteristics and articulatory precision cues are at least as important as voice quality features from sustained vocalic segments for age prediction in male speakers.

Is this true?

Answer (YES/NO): NO